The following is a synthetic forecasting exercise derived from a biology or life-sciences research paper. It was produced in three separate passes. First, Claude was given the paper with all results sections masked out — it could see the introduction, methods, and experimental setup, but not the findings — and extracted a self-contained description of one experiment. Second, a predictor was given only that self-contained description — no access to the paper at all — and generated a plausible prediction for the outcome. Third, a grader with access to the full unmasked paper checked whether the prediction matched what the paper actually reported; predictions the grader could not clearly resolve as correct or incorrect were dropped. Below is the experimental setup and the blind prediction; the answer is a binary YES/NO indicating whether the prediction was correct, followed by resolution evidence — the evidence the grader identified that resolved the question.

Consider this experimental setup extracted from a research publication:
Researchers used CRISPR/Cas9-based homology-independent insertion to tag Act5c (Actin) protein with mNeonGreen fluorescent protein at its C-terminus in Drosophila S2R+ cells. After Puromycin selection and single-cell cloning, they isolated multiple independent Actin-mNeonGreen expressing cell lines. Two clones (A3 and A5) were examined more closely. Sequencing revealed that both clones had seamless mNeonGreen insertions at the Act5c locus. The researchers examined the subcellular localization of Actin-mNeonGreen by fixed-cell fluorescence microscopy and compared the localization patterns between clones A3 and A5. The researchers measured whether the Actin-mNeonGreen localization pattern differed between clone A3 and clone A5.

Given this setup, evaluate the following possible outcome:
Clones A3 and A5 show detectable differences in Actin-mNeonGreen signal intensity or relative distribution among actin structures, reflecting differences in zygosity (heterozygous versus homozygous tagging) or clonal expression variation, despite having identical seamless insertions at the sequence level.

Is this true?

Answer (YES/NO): NO